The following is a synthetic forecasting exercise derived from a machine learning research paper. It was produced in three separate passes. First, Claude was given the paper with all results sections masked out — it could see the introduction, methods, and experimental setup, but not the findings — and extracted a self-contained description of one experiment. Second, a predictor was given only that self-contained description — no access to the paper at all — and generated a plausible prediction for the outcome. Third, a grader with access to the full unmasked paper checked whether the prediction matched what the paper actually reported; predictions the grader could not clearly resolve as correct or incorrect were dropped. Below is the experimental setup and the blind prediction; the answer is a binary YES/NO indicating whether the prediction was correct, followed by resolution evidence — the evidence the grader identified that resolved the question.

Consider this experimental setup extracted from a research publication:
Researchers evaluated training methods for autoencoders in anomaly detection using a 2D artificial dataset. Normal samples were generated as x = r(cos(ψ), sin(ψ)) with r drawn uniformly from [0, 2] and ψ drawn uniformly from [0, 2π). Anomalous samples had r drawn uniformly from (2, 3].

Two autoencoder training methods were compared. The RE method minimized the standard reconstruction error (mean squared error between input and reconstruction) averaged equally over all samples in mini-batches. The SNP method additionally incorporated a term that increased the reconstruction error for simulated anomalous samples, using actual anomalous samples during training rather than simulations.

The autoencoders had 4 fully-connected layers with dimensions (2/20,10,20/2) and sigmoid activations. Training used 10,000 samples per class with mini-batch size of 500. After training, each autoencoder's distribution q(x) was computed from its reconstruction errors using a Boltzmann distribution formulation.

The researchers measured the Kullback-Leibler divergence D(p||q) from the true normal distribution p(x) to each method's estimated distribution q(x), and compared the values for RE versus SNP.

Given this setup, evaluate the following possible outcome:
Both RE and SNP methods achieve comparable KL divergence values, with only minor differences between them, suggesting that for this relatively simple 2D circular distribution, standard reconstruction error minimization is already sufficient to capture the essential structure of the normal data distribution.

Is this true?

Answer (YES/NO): NO